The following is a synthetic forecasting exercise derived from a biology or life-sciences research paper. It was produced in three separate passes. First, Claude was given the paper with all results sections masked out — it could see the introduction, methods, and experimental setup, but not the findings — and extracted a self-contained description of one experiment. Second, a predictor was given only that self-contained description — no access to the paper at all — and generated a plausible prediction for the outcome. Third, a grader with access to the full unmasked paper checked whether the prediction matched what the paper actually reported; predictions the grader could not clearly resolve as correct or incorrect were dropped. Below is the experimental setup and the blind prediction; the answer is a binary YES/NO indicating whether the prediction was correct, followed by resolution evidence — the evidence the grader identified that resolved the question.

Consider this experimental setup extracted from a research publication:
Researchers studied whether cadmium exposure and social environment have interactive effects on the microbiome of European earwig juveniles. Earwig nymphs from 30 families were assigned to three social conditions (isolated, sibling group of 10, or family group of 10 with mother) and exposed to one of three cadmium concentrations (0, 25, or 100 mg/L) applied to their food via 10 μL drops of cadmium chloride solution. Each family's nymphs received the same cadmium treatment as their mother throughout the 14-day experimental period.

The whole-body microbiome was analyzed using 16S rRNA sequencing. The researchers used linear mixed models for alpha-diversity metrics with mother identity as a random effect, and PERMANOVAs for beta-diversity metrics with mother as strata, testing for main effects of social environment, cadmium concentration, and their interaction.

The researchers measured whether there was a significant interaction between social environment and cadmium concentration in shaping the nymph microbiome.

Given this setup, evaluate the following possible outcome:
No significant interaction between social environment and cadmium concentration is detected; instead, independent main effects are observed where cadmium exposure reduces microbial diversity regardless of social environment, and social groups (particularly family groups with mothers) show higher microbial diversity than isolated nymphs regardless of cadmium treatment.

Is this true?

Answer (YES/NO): NO